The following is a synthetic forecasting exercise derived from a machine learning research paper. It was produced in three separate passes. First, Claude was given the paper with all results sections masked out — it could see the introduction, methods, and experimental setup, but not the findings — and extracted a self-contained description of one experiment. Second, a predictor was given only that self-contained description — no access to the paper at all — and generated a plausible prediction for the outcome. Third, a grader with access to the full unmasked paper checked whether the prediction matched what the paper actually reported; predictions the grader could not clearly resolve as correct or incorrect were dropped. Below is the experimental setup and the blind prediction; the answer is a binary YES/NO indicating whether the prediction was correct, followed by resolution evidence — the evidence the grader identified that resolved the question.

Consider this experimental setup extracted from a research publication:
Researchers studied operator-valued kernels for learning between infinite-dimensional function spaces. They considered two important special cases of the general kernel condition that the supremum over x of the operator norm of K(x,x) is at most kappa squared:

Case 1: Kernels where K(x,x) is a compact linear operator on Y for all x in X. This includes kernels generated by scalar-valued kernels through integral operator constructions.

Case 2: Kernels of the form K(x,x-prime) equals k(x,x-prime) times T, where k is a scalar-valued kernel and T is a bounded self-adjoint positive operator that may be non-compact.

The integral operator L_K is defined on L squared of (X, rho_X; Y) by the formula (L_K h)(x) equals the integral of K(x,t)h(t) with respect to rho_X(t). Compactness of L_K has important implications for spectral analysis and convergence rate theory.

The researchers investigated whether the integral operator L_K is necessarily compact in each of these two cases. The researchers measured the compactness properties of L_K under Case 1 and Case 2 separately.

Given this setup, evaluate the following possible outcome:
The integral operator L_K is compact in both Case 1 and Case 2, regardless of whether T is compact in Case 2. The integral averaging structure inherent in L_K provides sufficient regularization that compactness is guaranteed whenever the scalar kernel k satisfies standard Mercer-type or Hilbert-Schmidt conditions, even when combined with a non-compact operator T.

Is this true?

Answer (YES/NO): NO